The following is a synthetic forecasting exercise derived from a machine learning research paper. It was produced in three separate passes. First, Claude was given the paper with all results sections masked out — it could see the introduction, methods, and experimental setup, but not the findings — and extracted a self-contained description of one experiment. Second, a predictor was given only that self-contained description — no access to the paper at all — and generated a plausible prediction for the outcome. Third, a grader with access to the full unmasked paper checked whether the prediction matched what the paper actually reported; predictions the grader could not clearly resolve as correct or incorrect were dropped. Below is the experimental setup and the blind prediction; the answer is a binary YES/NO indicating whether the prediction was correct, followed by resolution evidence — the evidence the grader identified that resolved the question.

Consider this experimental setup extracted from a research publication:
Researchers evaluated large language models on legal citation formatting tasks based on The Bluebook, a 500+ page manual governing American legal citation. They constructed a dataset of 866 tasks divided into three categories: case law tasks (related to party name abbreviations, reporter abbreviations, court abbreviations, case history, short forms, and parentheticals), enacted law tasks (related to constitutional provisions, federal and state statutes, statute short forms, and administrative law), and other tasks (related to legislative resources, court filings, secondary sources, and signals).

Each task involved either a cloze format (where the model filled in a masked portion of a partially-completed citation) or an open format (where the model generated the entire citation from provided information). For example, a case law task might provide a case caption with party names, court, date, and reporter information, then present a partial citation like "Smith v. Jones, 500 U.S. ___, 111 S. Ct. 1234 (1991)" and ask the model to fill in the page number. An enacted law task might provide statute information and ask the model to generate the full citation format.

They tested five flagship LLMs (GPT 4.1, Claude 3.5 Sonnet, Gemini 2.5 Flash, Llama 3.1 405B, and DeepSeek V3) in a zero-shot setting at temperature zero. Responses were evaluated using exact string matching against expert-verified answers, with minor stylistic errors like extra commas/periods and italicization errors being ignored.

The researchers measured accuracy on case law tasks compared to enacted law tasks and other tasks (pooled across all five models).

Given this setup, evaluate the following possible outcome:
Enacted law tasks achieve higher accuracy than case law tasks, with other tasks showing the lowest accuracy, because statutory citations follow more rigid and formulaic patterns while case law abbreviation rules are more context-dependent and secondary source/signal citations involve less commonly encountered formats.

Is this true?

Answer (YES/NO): NO